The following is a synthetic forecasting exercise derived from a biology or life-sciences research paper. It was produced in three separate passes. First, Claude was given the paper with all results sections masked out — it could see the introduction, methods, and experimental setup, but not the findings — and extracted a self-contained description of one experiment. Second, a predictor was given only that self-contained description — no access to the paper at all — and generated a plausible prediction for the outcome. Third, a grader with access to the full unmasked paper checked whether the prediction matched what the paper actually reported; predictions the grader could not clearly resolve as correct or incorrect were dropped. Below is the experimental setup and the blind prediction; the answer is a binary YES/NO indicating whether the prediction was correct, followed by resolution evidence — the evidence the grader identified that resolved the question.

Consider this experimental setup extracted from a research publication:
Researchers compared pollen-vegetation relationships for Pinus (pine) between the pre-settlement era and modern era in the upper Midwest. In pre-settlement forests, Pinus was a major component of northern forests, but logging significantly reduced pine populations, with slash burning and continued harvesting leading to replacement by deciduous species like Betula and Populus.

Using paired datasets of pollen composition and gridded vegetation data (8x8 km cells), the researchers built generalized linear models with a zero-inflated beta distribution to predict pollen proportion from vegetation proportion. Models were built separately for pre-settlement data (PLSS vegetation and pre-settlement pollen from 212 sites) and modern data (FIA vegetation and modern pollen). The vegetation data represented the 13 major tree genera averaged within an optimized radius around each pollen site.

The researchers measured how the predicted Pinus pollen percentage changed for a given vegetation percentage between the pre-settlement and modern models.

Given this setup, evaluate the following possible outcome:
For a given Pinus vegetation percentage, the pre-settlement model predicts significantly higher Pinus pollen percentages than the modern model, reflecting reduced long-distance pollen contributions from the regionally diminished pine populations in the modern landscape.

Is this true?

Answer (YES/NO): NO